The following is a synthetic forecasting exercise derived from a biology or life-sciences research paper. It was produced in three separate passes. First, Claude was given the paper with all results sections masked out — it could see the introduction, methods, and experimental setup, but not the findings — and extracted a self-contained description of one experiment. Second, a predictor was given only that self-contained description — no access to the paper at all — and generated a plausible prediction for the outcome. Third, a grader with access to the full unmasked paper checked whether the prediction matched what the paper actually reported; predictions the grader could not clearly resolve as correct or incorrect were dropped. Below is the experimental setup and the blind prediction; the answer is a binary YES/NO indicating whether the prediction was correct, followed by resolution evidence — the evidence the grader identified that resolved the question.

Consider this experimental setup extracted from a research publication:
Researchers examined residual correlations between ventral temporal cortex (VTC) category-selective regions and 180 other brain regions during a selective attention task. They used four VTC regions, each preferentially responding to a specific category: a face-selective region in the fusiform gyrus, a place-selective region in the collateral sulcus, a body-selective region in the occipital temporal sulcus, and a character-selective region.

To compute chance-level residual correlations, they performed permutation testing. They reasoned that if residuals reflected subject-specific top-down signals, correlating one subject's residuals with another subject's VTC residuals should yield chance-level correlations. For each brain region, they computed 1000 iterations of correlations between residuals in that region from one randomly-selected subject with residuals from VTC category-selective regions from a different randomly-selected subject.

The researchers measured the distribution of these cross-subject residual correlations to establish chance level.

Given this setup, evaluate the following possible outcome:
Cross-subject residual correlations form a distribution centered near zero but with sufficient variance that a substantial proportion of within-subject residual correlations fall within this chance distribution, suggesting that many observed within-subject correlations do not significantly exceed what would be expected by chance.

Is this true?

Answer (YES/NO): NO